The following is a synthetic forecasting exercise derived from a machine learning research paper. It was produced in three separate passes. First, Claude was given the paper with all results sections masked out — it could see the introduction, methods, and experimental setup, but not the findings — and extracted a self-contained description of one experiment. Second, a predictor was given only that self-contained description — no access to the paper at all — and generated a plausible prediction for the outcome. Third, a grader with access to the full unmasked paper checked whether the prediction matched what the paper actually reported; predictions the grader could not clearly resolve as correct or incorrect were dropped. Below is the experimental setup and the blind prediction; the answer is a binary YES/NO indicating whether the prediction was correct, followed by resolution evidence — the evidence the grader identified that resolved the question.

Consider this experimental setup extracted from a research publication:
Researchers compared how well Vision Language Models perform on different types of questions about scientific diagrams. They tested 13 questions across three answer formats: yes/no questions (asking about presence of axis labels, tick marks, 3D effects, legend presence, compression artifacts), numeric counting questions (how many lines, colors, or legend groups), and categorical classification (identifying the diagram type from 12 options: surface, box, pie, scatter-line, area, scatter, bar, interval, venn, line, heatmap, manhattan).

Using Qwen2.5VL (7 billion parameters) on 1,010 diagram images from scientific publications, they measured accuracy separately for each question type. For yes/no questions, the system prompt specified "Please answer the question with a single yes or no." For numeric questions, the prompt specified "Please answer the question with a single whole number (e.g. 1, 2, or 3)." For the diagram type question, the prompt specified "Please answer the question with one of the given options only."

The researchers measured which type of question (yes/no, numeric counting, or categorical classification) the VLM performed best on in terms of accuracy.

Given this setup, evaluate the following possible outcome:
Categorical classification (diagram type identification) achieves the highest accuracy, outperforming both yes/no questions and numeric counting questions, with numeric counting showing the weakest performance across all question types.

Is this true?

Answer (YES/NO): NO